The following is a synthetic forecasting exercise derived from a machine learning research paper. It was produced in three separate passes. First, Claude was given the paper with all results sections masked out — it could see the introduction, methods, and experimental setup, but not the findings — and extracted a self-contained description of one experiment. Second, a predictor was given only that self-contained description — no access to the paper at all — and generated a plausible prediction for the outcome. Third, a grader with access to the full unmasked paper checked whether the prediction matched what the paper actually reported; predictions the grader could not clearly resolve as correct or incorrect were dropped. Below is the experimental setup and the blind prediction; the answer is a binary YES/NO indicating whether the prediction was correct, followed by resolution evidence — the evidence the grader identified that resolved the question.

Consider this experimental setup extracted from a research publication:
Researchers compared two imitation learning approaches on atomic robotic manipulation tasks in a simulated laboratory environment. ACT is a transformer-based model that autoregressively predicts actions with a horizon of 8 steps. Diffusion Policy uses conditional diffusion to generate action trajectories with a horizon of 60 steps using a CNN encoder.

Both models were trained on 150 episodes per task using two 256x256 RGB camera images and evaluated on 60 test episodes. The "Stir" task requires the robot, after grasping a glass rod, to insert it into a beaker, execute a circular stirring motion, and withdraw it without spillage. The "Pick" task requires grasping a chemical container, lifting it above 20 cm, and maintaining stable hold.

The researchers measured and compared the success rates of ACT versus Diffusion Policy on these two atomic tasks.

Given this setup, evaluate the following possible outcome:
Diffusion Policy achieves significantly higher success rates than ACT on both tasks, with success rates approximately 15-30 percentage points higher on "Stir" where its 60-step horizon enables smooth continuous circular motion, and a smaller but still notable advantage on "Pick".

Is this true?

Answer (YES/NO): NO